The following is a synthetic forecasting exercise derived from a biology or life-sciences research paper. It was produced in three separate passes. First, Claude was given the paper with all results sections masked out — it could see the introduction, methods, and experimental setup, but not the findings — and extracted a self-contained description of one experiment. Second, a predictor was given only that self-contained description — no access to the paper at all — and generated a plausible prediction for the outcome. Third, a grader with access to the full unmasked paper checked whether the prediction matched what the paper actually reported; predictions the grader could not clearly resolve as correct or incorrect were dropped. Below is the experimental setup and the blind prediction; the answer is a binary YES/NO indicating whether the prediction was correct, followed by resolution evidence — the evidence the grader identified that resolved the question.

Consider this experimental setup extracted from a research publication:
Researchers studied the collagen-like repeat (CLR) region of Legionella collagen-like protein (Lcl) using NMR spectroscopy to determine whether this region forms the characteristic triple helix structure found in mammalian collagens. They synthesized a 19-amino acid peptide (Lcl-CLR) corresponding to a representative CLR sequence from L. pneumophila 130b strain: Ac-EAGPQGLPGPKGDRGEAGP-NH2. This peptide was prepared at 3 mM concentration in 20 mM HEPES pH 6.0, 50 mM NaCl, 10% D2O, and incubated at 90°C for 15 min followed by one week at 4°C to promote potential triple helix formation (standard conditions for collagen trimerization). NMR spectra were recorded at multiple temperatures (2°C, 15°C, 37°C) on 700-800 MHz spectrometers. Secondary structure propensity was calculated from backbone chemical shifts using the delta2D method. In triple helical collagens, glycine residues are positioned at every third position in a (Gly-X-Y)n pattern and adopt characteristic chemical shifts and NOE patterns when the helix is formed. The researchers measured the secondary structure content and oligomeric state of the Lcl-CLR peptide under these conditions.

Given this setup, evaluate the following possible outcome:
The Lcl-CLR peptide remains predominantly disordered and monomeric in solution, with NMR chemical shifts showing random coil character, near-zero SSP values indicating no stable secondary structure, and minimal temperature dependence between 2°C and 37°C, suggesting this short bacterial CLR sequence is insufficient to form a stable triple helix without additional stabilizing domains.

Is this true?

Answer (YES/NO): NO